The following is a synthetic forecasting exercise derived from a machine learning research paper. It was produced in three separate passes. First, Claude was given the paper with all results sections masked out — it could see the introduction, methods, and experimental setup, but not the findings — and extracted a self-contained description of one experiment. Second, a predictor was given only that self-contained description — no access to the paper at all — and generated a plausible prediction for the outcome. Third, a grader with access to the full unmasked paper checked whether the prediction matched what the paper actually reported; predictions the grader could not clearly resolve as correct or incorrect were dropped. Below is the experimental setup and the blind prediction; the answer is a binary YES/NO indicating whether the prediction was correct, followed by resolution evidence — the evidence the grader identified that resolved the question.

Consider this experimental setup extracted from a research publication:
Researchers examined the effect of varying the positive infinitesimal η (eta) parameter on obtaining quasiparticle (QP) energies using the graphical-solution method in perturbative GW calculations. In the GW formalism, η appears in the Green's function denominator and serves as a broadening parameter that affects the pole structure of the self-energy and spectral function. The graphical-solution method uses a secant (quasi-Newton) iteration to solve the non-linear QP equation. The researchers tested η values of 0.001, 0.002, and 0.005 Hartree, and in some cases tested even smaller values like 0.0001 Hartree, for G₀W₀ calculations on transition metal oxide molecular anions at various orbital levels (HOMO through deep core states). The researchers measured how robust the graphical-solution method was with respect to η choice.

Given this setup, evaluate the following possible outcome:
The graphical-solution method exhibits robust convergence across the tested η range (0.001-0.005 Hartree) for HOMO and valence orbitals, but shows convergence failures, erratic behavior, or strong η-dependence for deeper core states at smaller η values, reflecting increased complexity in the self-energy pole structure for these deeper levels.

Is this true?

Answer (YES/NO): YES